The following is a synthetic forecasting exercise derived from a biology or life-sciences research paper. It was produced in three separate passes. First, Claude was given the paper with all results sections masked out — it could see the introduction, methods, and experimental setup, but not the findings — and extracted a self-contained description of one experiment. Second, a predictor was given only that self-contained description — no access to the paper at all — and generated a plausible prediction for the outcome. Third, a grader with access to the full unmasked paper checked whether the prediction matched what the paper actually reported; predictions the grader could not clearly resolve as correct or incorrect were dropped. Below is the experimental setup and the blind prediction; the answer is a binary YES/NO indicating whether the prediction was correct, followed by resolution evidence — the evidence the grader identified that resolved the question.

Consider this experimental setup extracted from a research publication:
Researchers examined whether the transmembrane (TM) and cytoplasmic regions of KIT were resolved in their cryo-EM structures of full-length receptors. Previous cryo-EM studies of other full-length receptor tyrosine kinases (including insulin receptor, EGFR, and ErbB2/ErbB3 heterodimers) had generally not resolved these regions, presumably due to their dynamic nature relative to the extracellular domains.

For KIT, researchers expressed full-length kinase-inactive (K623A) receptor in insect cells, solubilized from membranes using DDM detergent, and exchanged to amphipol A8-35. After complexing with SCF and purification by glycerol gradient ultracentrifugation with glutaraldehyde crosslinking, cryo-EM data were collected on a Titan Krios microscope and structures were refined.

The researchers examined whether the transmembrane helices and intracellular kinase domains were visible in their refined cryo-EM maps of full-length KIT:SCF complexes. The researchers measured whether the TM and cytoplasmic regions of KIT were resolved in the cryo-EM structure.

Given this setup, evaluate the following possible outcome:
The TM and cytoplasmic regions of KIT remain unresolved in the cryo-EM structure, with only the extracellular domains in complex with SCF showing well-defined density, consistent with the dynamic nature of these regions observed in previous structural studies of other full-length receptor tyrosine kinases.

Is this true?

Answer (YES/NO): YES